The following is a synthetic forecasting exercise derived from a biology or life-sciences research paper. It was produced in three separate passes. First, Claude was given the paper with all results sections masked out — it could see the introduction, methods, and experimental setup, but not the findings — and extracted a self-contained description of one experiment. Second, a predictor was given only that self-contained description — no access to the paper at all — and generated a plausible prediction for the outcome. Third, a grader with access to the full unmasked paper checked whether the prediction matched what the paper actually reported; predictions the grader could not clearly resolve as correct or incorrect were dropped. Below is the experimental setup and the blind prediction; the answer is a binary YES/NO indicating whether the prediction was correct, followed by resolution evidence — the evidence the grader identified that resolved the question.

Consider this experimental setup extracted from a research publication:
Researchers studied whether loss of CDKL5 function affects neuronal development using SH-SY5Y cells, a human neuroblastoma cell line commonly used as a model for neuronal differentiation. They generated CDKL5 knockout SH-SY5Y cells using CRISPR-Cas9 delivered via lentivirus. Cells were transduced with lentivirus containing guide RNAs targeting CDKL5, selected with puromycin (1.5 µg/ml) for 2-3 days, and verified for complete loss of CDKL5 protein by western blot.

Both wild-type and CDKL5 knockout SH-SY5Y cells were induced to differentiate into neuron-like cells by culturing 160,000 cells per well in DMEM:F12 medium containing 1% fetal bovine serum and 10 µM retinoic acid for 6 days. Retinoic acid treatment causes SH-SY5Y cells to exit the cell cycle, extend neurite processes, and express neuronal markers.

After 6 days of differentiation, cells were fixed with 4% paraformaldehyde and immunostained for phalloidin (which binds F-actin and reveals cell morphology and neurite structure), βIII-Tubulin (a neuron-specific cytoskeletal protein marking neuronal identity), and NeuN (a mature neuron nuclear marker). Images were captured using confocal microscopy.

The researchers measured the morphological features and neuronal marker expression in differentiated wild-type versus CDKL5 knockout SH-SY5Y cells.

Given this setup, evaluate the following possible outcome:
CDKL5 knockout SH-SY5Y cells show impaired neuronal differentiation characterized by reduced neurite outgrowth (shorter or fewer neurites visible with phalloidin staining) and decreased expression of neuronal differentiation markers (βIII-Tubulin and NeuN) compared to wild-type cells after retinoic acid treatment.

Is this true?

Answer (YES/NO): NO